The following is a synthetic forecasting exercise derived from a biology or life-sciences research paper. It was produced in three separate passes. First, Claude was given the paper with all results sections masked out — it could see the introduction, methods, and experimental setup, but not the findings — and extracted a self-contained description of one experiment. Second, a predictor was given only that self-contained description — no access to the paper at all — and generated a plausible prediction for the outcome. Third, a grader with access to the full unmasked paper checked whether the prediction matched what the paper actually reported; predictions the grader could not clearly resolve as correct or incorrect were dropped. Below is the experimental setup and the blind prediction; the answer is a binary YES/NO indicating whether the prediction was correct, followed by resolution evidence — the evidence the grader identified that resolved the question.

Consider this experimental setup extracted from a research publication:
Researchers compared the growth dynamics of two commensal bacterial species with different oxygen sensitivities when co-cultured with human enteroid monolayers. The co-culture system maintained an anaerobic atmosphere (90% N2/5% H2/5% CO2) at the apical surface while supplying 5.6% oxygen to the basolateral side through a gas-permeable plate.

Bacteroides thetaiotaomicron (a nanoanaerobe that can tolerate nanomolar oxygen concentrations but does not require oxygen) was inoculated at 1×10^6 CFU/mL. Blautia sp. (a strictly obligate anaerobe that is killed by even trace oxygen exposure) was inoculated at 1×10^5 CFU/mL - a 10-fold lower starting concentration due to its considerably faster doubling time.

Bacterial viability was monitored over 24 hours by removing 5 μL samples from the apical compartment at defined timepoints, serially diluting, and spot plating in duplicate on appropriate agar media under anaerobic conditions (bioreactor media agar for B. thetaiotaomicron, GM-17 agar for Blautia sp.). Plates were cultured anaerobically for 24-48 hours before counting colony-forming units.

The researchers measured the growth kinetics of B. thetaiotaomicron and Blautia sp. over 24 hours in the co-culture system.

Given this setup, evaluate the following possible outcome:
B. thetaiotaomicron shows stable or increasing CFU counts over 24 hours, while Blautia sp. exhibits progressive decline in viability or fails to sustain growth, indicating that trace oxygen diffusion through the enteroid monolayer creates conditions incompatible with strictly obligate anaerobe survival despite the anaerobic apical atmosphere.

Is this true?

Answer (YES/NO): NO